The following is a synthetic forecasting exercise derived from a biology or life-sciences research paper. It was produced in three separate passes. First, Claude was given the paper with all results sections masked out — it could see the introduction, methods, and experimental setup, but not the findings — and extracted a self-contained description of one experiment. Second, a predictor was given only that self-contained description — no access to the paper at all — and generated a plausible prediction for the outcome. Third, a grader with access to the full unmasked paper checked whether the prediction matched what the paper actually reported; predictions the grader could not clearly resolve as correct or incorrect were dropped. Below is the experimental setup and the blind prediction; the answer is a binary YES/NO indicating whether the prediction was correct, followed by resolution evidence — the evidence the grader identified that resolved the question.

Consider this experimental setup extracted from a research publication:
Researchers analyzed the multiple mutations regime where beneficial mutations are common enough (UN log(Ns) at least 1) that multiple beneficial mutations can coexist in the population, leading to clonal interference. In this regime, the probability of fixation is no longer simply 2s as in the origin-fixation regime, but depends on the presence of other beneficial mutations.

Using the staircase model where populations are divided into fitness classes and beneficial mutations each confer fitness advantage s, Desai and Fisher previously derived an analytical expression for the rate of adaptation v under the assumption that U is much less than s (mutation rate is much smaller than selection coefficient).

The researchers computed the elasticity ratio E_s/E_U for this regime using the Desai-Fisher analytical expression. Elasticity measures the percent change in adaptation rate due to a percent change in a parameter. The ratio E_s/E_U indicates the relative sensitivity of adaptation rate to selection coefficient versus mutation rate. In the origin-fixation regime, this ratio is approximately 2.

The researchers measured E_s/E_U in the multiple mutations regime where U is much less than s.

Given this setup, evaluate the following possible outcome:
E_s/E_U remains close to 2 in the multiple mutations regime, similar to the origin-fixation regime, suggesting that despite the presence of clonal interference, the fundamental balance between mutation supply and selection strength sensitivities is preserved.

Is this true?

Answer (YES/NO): NO